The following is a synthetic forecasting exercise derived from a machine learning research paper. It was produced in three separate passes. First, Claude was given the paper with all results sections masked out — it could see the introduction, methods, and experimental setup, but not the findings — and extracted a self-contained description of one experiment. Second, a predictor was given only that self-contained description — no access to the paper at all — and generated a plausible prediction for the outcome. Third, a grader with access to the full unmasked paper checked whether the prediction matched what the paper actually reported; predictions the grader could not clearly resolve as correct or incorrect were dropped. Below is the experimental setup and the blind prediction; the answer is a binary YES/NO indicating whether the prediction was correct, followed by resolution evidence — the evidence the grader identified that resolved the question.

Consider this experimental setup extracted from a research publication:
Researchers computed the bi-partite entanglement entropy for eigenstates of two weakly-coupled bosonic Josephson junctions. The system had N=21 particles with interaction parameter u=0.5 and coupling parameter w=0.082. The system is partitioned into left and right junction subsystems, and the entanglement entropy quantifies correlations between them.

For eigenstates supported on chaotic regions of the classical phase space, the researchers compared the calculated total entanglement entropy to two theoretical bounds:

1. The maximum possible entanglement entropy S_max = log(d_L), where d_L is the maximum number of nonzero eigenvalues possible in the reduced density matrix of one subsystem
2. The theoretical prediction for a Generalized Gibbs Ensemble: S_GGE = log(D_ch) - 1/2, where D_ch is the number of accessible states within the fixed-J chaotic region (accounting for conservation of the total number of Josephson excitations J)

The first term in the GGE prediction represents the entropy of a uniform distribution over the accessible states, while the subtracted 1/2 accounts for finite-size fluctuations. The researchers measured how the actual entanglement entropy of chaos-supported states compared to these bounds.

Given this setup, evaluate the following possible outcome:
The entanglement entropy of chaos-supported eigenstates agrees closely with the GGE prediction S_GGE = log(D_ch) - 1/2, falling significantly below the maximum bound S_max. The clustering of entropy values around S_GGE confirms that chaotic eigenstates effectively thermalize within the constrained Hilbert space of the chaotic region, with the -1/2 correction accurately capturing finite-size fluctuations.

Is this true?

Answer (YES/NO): NO